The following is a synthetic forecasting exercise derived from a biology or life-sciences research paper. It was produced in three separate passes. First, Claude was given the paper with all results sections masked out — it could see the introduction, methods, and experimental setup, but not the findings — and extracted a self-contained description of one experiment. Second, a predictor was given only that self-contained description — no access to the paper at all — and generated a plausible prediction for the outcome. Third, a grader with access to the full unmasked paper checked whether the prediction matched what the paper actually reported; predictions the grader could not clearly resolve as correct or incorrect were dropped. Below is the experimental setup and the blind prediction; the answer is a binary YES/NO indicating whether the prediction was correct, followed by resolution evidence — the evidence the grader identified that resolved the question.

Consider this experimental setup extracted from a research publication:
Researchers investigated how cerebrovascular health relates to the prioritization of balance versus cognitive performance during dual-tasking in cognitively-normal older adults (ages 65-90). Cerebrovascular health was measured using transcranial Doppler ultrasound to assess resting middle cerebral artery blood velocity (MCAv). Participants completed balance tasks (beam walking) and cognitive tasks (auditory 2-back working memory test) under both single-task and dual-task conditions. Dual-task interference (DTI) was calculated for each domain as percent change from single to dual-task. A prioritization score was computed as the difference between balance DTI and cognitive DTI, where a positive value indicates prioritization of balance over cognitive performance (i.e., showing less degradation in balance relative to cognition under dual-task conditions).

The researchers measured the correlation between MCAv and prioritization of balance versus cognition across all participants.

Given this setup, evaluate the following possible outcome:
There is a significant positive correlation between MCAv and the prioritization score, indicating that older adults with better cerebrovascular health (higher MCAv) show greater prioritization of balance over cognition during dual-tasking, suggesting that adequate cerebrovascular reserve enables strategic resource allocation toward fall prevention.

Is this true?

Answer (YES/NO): YES